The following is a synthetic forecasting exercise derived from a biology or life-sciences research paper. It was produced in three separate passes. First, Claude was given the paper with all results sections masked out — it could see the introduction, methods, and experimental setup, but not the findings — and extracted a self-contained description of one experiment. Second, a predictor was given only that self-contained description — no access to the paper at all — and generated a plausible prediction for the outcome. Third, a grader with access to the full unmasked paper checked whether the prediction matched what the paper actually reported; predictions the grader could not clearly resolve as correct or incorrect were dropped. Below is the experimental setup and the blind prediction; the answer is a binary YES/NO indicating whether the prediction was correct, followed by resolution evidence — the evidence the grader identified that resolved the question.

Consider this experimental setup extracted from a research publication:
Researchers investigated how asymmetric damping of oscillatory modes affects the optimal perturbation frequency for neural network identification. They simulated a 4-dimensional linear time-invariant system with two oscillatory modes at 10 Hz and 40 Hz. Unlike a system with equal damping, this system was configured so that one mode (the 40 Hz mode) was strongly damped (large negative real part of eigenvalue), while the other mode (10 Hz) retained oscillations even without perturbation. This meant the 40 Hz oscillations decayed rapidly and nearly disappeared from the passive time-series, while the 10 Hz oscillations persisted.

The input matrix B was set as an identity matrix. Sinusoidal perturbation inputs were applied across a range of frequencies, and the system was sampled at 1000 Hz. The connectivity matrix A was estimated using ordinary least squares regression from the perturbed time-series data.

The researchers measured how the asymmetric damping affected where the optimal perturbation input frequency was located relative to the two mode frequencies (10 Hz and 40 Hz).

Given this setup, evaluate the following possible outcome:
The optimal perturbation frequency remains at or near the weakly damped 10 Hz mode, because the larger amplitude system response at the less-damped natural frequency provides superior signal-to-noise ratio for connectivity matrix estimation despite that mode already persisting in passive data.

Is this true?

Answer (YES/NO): NO